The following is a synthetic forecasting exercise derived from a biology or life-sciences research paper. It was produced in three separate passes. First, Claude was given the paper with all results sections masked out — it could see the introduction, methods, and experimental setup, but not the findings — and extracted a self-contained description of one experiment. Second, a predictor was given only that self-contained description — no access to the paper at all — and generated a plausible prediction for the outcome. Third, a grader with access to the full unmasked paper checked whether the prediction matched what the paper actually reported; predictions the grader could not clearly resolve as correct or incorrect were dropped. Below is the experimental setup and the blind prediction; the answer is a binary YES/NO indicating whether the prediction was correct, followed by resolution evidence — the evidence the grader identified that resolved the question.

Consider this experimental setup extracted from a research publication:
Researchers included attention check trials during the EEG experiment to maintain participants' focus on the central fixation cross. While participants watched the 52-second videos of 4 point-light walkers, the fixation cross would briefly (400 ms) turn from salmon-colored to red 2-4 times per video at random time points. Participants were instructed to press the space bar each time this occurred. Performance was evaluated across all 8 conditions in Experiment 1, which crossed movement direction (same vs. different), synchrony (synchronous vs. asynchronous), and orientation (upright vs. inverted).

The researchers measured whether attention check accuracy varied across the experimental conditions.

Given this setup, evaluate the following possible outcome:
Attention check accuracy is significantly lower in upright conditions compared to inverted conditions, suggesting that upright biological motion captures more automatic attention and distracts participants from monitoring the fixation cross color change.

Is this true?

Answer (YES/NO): NO